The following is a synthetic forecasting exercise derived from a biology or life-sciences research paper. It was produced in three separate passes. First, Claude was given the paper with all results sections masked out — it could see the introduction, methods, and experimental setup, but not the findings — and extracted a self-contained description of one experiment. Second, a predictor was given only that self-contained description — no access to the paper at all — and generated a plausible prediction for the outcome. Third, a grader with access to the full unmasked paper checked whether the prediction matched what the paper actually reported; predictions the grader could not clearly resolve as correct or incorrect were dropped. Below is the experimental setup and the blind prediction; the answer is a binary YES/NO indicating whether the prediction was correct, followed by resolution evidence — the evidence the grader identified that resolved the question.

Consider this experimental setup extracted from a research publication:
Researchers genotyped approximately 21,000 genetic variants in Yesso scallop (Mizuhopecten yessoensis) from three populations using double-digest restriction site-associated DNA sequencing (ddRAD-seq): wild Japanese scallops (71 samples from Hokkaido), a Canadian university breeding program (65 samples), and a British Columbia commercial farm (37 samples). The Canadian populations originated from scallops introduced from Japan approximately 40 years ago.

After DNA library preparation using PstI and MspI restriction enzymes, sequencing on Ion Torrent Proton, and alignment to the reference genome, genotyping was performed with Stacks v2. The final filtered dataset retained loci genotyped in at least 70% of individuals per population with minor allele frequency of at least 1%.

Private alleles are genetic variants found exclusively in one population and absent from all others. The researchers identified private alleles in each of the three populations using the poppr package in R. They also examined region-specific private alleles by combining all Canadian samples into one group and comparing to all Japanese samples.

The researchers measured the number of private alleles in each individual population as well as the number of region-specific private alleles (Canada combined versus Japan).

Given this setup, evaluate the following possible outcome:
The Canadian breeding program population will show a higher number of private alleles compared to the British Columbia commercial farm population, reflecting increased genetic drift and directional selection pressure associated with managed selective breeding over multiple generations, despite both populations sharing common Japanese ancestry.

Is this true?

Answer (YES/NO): YES